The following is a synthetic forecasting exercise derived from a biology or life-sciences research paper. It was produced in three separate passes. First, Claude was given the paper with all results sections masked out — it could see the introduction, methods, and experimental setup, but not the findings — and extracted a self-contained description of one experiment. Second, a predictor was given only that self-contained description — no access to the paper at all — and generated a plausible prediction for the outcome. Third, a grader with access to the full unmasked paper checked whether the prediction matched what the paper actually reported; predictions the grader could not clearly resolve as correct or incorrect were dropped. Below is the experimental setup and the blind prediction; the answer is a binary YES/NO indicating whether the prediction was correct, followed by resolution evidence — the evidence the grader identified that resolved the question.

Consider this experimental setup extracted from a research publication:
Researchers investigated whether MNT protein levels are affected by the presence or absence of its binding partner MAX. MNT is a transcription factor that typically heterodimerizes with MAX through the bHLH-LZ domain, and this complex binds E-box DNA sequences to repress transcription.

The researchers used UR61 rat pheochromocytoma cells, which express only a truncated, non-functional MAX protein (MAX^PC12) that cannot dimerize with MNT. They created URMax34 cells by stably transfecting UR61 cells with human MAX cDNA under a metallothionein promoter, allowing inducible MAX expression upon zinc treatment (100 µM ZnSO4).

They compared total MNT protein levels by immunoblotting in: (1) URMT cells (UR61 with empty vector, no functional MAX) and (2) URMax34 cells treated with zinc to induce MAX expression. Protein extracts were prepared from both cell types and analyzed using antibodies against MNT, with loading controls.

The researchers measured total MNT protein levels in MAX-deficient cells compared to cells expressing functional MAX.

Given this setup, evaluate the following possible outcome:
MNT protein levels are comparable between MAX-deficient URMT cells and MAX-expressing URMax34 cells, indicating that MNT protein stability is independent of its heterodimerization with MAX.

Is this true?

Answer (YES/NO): NO